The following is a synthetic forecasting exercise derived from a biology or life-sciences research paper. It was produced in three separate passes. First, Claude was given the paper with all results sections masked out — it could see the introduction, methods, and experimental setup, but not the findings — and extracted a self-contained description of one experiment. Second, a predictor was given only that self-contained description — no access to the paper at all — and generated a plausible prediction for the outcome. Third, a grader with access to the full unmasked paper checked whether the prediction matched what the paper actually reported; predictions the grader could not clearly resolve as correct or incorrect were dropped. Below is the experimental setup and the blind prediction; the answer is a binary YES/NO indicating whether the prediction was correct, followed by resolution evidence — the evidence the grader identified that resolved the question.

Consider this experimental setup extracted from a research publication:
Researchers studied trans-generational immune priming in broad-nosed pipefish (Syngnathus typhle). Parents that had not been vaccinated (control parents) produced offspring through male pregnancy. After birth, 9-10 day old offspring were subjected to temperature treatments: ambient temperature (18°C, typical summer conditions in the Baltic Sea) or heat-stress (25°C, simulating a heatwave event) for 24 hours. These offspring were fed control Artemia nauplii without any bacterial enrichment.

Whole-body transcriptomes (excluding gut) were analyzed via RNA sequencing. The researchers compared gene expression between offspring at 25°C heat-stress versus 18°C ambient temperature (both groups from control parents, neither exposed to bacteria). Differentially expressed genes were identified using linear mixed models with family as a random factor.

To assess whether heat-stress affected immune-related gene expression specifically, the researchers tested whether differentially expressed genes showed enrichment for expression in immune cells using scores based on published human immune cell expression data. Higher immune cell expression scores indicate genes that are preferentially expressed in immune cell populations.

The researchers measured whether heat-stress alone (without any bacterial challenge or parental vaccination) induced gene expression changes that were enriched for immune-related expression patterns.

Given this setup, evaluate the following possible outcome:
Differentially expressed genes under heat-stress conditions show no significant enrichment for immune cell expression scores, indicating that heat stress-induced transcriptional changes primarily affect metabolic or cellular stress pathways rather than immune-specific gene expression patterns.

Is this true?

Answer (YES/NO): NO